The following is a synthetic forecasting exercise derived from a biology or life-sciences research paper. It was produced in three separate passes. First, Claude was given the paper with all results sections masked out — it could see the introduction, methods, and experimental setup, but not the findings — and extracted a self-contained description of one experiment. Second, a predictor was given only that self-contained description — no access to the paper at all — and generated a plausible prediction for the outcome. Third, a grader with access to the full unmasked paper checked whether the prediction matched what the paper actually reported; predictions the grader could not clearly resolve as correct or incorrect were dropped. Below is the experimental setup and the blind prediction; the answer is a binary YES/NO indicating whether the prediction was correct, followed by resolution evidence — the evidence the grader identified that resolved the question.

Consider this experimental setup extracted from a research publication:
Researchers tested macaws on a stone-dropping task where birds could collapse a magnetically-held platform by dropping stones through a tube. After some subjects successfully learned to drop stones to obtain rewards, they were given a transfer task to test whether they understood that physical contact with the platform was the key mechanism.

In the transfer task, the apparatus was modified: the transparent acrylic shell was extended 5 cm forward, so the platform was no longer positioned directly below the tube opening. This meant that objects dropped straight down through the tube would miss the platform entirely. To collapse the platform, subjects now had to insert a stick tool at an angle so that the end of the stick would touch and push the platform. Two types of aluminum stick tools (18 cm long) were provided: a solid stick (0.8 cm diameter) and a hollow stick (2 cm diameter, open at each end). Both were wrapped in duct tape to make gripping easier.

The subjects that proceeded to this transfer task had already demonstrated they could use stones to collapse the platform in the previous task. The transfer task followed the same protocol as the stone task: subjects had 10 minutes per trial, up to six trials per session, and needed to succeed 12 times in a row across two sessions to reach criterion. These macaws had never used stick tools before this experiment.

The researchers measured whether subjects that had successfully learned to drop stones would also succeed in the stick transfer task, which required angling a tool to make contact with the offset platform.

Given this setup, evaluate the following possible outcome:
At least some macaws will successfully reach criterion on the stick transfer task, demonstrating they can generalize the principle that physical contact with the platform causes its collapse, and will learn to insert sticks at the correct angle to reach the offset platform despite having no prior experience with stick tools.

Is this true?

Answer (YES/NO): NO